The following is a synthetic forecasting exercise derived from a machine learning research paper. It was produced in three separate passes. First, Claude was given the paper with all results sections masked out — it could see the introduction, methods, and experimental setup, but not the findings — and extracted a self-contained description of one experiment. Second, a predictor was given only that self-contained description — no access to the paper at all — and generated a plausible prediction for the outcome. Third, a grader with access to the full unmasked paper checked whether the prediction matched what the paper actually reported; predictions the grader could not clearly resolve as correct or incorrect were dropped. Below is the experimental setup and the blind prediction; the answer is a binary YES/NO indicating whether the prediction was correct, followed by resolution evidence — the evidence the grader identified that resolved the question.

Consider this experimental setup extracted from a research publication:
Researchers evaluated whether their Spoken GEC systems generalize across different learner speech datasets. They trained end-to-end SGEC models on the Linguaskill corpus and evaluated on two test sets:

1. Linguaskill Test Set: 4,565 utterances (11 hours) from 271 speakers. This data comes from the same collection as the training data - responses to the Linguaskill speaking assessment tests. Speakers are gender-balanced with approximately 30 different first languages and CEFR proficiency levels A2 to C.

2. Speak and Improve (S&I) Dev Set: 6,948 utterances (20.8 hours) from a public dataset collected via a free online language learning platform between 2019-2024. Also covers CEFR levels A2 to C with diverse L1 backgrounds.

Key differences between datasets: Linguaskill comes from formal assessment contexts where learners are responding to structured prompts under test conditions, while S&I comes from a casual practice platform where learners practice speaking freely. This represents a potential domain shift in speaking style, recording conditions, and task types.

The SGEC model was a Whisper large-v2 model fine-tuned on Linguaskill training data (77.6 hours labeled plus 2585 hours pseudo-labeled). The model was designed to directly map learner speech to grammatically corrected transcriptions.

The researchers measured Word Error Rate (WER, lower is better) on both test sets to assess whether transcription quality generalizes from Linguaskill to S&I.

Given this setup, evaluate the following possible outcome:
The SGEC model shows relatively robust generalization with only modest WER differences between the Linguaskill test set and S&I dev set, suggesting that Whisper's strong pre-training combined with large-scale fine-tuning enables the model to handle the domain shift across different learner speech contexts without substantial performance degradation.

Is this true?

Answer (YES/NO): NO